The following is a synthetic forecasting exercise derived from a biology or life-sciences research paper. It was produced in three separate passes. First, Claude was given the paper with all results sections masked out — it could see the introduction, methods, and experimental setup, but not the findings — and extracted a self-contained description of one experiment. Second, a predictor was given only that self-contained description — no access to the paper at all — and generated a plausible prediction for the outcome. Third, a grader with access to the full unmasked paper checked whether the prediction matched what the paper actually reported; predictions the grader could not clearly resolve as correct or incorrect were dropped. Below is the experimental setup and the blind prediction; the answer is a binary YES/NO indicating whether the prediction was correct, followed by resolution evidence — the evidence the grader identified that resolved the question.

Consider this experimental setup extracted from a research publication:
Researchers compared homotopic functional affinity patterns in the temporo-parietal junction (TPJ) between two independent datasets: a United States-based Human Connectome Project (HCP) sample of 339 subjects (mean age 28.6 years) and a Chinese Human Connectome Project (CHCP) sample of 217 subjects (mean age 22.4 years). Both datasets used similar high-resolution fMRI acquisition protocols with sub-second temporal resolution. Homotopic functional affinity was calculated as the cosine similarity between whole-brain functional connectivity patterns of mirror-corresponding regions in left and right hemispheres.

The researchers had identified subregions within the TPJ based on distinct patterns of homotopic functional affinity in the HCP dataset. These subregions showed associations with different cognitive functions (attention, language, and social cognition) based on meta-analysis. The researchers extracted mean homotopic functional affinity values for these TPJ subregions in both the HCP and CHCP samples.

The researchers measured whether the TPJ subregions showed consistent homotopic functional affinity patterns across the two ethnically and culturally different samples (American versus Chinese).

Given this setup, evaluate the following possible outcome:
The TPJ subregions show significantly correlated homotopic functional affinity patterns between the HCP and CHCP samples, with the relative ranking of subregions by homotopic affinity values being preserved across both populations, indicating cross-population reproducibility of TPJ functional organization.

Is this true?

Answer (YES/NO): NO